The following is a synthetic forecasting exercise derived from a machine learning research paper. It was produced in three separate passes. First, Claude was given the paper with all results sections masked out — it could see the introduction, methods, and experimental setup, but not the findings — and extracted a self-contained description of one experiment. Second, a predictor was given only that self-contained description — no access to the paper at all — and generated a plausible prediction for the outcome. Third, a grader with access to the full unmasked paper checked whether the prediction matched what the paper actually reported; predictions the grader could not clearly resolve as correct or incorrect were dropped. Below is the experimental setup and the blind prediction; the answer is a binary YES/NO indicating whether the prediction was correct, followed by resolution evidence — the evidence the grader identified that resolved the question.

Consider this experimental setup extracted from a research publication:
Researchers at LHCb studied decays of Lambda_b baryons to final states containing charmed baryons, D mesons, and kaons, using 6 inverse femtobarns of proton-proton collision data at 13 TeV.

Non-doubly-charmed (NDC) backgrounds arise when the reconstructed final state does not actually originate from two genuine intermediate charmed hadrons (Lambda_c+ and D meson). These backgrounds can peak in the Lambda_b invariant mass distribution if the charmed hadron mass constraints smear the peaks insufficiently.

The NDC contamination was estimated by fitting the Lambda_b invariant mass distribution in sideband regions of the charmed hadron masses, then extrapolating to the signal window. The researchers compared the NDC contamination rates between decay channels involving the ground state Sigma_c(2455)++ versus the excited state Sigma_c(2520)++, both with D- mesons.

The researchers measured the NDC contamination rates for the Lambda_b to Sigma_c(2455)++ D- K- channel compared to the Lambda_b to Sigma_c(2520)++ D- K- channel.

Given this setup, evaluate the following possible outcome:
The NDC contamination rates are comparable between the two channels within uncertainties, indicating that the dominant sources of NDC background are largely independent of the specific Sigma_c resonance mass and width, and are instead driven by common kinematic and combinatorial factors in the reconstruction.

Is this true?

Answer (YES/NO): NO